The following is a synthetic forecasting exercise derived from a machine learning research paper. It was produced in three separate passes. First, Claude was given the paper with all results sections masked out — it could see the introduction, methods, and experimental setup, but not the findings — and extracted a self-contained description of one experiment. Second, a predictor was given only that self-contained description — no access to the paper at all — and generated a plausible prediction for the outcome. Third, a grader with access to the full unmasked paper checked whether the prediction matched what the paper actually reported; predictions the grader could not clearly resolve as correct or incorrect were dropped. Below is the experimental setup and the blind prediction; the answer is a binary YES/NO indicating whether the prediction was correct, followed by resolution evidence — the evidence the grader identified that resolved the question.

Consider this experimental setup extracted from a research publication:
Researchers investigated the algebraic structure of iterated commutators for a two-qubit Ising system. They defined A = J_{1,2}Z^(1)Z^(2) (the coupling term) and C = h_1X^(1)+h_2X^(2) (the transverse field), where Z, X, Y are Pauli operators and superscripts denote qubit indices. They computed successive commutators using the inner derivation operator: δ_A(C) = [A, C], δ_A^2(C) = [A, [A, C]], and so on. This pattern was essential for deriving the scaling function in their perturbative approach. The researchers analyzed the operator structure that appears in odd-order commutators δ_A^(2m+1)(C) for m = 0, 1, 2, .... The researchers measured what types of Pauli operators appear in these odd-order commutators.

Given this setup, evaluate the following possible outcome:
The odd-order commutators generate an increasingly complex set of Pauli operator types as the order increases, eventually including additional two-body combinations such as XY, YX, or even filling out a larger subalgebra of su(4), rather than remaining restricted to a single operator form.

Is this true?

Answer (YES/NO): NO